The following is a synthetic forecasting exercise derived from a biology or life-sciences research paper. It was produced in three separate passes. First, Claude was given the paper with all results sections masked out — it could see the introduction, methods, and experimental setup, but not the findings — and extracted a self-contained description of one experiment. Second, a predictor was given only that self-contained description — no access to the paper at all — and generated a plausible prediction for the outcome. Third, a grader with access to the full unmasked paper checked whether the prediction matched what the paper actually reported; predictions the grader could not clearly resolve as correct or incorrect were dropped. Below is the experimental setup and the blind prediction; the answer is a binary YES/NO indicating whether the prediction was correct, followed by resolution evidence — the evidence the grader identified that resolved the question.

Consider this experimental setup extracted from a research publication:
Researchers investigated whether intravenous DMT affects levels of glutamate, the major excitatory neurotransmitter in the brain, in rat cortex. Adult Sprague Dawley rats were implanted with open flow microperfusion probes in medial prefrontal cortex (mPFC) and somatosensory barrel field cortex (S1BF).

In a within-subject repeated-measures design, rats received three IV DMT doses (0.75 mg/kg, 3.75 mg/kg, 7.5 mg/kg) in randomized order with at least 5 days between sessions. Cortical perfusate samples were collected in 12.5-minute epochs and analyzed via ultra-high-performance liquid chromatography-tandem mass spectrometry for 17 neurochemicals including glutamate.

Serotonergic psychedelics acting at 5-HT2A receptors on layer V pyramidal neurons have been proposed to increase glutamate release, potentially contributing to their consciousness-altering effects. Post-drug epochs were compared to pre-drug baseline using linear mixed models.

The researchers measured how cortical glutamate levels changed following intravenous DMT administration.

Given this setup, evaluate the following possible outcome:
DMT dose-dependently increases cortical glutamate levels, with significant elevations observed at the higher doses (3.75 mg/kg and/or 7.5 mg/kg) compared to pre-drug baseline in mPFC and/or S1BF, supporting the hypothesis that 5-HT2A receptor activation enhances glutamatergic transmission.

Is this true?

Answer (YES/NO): NO